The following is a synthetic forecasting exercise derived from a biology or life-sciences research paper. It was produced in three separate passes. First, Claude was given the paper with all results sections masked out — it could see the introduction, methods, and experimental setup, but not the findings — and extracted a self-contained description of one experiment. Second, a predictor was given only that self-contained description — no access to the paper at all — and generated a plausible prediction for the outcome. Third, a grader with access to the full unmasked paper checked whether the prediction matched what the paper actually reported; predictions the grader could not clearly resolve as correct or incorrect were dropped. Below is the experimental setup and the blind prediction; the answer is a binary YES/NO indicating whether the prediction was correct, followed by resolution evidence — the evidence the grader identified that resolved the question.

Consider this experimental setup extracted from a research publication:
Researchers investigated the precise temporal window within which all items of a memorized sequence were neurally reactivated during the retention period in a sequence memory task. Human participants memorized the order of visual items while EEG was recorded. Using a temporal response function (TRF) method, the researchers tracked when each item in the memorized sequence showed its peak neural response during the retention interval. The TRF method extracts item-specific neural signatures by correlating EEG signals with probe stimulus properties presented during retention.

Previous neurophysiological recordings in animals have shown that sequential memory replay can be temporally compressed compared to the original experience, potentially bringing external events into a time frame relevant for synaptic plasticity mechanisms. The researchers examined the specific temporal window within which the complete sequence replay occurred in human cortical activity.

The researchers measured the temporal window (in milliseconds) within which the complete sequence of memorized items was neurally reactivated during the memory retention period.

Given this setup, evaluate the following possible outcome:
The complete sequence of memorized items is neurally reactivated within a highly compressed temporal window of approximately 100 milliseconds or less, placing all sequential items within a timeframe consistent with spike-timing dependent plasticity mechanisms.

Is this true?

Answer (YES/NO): NO